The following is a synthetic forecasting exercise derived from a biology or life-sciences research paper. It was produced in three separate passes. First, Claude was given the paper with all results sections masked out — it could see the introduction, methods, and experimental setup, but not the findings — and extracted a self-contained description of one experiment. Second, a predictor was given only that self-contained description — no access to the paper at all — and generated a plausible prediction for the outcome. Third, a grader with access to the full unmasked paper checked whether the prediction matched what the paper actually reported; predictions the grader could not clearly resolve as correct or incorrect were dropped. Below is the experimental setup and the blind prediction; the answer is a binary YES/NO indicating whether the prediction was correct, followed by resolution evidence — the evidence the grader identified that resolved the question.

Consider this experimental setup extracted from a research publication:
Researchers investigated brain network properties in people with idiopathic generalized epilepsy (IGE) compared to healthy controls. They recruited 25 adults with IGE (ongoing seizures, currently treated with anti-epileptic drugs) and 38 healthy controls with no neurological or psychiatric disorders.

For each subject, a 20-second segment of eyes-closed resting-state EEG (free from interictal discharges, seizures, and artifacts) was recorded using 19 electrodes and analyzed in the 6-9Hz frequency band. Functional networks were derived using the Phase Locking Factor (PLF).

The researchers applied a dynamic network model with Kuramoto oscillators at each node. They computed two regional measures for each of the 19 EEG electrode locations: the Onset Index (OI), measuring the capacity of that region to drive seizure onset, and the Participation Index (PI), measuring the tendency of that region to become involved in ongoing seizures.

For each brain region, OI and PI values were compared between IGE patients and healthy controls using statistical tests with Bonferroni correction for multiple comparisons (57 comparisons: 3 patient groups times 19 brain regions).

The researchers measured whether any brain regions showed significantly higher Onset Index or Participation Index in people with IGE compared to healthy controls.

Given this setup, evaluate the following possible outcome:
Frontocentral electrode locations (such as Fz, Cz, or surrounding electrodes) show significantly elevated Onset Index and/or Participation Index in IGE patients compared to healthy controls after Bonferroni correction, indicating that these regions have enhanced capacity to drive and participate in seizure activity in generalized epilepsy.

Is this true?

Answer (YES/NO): NO